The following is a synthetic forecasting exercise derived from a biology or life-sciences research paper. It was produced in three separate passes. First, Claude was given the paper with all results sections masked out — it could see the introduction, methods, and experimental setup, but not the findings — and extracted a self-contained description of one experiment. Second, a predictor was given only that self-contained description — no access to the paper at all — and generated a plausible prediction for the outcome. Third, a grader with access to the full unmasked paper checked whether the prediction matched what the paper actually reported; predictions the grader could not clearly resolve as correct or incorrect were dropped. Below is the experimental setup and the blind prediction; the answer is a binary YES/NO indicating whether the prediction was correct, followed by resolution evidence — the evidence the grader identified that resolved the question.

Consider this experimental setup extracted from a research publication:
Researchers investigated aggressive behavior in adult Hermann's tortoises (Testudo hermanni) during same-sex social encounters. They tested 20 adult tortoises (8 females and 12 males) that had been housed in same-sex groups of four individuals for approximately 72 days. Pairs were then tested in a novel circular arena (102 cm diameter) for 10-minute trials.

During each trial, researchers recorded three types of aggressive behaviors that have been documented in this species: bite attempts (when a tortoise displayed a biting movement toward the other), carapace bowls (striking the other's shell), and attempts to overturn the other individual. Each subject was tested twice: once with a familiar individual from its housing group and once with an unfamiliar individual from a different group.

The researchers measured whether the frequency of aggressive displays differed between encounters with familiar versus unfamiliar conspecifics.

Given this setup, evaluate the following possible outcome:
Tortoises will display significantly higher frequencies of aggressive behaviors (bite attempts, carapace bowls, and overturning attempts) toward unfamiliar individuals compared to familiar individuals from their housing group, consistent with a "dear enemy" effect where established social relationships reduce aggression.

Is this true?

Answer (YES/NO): NO